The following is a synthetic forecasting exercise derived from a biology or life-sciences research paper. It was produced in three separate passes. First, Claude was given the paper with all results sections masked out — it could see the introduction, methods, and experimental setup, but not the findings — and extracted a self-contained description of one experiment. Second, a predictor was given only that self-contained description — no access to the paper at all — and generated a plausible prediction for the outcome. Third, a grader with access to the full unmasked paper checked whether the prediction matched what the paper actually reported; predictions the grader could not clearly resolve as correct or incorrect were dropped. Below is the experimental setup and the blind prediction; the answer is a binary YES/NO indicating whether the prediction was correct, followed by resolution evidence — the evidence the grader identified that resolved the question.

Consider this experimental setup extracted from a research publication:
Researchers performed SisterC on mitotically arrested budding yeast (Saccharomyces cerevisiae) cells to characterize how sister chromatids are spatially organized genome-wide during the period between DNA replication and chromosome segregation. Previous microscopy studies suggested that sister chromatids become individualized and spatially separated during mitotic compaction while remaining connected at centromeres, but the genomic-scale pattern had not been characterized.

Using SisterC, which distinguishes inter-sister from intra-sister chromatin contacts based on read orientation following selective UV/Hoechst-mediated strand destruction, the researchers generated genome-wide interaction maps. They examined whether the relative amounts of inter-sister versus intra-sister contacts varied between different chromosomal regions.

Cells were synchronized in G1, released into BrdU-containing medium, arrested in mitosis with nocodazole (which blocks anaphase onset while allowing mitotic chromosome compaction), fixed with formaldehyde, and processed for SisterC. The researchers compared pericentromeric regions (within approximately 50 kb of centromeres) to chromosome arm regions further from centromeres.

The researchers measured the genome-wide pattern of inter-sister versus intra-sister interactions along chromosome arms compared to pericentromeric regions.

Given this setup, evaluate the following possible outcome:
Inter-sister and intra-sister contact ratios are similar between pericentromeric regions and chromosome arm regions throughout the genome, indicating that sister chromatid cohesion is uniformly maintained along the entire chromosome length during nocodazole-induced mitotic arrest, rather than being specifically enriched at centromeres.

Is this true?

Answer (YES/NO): NO